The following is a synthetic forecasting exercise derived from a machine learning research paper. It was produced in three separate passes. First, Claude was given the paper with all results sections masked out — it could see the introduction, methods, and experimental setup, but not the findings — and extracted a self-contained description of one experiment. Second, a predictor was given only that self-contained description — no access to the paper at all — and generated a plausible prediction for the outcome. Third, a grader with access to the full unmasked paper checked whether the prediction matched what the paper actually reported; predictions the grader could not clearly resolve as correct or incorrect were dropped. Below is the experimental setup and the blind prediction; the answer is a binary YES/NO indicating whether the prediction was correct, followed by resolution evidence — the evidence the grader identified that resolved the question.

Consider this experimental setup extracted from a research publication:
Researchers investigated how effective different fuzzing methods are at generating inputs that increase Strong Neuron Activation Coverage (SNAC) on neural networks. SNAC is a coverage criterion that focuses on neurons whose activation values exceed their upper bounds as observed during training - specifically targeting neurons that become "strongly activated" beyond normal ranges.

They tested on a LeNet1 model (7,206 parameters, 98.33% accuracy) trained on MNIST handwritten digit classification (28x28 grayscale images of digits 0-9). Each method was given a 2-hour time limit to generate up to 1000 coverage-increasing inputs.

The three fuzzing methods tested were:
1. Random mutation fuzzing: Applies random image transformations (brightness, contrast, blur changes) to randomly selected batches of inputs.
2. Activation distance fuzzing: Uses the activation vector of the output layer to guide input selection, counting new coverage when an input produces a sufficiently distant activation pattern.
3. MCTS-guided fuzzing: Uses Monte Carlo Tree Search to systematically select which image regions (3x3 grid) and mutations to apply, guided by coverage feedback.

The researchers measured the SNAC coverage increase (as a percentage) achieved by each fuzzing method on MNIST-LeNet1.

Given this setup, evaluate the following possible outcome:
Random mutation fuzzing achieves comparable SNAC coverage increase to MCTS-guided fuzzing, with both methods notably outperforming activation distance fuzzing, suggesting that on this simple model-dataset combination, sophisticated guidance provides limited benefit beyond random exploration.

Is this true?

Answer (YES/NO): YES